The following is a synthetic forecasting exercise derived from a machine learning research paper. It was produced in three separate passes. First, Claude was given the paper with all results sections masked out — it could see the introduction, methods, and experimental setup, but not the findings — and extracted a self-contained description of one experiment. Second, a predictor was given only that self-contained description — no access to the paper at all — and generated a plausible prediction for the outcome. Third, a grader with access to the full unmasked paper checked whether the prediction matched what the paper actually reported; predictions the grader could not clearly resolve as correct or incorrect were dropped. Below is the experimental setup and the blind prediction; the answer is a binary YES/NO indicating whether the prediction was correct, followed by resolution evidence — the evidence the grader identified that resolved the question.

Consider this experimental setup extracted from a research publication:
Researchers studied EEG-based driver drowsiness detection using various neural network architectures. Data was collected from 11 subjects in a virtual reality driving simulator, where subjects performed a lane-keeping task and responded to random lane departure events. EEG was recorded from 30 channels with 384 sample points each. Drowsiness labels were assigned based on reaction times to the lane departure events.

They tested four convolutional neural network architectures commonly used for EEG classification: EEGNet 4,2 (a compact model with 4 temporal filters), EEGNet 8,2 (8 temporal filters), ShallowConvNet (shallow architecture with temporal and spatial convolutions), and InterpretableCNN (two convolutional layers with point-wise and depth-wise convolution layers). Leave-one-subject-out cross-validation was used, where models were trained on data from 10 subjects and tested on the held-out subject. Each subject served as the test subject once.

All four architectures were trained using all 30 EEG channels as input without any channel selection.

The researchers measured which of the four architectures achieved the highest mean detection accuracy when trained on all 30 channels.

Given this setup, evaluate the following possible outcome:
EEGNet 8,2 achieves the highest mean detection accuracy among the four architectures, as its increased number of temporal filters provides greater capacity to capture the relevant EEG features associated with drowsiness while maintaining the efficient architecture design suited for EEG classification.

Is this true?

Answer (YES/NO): NO